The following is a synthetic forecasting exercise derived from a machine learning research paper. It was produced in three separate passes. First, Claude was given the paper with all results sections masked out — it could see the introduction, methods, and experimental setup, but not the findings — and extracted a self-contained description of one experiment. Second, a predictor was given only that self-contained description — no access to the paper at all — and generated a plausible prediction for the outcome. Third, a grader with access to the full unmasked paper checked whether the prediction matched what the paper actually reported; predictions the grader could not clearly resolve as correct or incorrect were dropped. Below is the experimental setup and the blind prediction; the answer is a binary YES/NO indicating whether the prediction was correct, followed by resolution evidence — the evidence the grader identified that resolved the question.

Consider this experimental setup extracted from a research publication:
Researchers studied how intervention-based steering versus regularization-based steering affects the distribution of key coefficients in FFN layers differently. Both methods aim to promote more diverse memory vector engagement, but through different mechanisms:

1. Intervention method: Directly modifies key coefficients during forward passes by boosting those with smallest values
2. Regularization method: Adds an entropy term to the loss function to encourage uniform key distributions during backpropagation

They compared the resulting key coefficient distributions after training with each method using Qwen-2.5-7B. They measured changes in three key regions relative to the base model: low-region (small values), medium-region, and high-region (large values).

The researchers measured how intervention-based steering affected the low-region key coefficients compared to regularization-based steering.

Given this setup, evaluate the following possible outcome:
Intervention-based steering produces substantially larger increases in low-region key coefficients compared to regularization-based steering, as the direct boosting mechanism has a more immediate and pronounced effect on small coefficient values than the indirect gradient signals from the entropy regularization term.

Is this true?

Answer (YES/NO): NO